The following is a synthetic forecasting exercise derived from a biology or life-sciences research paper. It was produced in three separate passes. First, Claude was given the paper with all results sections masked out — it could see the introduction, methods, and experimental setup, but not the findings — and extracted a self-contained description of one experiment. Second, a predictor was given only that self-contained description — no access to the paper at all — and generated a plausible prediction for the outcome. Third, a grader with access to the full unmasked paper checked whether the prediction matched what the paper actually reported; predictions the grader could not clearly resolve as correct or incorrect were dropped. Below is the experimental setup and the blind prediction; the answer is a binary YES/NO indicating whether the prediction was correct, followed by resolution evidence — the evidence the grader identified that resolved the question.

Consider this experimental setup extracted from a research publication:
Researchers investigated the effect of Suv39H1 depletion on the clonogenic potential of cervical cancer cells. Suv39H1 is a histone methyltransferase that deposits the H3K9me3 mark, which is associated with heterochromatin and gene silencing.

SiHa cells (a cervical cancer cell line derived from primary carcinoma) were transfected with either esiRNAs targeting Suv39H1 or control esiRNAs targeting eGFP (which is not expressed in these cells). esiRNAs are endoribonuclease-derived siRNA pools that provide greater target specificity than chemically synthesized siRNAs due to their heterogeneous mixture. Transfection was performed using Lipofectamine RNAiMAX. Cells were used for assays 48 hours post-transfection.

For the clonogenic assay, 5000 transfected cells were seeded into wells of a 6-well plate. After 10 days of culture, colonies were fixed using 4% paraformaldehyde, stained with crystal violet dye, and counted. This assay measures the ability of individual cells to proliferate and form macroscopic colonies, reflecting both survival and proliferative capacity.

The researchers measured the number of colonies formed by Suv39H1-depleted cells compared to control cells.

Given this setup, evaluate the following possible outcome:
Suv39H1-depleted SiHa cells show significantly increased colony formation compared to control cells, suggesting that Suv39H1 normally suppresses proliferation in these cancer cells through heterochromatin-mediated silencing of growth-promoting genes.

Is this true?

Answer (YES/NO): YES